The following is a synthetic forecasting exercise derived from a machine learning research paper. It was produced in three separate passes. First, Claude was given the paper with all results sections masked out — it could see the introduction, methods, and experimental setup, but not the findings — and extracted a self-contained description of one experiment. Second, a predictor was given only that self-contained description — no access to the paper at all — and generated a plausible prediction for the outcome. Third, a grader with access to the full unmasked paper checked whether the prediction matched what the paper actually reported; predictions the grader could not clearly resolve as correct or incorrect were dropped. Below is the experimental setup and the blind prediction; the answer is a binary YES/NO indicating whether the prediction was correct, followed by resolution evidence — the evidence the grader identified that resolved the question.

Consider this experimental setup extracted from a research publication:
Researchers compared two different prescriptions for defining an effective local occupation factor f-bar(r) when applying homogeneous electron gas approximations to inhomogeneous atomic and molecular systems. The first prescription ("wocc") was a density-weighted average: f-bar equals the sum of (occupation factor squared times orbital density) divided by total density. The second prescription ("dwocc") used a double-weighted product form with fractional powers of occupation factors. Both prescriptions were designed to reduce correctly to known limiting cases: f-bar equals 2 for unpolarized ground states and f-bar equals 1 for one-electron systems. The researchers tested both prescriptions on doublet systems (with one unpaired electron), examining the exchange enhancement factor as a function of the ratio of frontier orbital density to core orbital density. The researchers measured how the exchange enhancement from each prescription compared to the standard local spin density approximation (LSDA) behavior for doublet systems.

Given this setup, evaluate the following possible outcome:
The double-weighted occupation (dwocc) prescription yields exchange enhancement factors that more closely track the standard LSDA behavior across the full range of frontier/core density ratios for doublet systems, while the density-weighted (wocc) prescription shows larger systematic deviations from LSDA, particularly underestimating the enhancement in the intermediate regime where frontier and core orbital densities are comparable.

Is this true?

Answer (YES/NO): NO